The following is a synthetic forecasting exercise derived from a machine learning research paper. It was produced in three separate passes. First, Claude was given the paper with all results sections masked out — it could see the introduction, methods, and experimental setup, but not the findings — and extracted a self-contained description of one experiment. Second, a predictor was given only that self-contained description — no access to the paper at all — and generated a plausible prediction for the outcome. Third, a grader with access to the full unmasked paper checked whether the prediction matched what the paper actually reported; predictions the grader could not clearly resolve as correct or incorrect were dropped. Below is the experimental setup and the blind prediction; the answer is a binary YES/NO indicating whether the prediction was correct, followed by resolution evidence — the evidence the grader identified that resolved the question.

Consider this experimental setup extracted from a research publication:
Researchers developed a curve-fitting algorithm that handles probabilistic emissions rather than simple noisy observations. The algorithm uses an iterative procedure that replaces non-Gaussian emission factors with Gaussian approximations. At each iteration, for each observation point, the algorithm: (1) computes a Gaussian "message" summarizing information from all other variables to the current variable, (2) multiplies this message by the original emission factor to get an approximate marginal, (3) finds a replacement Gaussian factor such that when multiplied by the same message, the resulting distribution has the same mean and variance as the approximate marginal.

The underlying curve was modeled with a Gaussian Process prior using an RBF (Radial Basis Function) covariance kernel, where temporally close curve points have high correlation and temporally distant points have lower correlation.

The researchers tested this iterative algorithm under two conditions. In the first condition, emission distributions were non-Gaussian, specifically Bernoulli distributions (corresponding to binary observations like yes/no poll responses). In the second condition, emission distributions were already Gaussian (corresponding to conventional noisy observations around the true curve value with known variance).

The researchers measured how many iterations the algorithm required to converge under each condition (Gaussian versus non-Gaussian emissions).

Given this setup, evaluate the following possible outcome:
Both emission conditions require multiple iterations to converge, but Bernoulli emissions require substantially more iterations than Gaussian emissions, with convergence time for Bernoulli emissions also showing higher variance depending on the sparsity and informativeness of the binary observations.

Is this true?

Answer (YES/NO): NO